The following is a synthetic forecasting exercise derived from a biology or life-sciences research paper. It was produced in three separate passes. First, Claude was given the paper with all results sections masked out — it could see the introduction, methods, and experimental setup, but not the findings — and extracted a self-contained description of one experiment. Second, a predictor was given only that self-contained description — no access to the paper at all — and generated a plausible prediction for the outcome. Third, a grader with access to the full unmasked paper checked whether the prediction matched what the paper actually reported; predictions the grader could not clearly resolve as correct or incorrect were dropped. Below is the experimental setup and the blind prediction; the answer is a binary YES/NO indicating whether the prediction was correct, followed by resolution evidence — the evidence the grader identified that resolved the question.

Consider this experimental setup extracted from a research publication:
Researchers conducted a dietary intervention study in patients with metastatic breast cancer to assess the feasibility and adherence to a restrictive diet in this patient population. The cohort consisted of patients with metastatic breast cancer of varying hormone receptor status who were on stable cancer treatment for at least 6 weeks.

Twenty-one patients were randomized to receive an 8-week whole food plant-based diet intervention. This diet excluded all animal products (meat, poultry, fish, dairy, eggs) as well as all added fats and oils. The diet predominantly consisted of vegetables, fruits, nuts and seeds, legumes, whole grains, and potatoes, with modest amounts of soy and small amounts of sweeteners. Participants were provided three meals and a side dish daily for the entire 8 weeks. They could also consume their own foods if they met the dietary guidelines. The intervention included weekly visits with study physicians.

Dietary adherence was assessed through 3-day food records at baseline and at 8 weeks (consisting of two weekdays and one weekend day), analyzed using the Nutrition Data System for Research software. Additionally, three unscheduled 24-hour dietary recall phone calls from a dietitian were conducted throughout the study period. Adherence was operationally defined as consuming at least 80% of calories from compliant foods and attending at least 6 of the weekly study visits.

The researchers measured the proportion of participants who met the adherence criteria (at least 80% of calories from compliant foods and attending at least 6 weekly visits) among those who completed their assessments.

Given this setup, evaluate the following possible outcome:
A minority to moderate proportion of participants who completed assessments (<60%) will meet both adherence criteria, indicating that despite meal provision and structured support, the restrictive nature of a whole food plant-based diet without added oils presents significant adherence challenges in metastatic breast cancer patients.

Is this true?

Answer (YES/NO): NO